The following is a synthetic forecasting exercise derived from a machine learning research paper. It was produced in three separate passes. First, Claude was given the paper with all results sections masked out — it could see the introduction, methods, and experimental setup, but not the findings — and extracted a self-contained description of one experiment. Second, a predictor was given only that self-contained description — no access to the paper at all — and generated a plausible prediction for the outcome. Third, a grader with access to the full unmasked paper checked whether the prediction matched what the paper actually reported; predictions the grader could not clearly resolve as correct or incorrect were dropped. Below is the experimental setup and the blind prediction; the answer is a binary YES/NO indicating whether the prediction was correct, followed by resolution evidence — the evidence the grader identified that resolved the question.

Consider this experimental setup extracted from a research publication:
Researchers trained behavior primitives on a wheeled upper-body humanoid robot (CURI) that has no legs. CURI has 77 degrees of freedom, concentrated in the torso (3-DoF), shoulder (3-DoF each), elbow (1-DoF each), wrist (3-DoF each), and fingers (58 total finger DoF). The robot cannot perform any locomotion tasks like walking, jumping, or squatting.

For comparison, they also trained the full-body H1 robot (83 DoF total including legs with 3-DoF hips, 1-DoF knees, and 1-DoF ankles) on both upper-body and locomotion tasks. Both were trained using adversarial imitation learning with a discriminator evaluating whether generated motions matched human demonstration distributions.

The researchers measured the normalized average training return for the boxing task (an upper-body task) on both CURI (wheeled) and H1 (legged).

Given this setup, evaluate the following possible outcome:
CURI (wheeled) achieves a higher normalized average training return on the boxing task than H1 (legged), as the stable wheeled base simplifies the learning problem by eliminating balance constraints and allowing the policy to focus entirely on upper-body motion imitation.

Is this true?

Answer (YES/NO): NO